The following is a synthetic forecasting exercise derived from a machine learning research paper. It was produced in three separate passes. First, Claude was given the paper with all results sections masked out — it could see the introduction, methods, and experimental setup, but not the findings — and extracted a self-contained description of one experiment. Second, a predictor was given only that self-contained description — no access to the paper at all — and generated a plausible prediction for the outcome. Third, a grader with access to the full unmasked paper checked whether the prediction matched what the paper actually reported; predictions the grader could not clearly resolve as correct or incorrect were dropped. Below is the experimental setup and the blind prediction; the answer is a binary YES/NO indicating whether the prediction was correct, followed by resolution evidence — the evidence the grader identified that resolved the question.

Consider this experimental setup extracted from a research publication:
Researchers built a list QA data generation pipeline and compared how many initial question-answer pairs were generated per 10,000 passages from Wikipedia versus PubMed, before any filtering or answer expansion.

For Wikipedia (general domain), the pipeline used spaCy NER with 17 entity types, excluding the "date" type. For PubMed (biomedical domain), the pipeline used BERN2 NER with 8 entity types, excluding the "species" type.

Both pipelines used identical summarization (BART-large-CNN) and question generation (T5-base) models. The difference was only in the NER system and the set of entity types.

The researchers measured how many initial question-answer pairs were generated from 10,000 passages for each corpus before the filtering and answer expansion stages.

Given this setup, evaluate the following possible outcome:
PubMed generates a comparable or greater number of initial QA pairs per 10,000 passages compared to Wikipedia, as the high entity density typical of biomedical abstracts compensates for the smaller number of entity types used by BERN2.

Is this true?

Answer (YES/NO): NO